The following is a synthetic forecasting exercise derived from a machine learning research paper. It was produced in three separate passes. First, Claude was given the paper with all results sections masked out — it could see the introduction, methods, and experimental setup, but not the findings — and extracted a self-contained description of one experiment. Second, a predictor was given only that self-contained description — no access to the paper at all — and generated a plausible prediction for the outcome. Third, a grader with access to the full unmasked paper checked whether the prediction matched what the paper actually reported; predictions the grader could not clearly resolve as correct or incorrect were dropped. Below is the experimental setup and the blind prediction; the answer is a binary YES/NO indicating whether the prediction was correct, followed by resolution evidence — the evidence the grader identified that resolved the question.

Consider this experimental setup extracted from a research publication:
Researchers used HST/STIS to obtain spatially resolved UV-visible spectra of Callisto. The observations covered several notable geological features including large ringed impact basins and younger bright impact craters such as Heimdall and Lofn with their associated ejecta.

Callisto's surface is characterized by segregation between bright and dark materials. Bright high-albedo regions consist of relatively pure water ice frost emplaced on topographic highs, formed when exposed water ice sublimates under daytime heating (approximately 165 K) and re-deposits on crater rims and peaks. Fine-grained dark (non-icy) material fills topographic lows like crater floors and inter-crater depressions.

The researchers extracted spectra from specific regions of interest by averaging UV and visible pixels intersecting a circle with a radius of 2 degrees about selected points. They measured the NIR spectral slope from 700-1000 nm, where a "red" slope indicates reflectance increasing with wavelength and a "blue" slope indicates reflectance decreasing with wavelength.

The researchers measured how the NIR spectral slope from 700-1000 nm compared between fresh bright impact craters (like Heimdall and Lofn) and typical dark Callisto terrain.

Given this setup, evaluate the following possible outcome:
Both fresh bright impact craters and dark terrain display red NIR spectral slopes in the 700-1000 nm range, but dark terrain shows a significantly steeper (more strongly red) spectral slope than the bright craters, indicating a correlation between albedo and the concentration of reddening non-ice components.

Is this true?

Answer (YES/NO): NO